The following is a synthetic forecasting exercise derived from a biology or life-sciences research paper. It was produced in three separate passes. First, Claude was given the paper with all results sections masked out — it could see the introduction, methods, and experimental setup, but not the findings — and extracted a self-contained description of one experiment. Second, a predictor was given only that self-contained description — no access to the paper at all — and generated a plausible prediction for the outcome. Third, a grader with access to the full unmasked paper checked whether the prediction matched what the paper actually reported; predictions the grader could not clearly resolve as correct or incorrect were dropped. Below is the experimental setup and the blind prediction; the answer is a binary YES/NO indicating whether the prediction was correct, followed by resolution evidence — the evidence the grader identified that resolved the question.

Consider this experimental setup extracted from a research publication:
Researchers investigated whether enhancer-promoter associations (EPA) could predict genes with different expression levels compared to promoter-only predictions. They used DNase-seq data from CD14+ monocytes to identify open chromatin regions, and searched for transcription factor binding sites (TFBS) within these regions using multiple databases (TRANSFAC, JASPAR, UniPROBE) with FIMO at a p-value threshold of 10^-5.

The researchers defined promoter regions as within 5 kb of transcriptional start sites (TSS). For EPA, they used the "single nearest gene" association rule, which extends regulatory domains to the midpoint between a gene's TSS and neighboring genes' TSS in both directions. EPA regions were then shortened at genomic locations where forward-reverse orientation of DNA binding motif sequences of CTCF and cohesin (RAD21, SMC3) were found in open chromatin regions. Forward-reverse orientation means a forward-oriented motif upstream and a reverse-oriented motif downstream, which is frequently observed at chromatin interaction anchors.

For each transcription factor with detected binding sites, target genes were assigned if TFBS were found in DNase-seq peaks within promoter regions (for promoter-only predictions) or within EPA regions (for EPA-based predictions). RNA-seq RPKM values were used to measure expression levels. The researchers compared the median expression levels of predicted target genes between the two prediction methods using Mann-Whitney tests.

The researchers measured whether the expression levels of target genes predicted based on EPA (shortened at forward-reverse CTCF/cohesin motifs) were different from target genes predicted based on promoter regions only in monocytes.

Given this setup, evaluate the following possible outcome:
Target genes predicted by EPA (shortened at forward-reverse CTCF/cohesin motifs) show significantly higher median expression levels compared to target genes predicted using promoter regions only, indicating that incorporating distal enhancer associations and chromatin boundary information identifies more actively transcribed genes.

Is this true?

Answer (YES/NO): YES